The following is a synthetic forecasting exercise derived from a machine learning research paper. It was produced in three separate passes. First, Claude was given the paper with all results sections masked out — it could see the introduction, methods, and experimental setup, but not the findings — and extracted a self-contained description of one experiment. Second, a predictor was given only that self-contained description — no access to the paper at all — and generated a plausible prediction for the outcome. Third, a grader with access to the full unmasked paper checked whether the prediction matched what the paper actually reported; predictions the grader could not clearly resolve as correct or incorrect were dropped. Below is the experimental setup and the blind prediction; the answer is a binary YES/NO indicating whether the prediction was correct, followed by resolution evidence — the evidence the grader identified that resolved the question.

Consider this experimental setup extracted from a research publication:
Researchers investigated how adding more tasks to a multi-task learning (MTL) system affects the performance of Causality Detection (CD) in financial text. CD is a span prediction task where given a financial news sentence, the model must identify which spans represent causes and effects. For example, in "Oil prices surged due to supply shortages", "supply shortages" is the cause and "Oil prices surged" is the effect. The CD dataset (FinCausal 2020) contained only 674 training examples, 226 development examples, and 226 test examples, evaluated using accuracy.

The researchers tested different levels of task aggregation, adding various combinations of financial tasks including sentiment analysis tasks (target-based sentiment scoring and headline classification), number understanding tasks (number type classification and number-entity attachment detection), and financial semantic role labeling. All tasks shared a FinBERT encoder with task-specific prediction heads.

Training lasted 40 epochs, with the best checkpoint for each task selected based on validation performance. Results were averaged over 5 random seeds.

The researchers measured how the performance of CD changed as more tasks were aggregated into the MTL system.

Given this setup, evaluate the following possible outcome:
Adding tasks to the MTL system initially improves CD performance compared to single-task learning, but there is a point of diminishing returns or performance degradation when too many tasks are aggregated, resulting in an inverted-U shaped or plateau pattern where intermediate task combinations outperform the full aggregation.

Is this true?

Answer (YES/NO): YES